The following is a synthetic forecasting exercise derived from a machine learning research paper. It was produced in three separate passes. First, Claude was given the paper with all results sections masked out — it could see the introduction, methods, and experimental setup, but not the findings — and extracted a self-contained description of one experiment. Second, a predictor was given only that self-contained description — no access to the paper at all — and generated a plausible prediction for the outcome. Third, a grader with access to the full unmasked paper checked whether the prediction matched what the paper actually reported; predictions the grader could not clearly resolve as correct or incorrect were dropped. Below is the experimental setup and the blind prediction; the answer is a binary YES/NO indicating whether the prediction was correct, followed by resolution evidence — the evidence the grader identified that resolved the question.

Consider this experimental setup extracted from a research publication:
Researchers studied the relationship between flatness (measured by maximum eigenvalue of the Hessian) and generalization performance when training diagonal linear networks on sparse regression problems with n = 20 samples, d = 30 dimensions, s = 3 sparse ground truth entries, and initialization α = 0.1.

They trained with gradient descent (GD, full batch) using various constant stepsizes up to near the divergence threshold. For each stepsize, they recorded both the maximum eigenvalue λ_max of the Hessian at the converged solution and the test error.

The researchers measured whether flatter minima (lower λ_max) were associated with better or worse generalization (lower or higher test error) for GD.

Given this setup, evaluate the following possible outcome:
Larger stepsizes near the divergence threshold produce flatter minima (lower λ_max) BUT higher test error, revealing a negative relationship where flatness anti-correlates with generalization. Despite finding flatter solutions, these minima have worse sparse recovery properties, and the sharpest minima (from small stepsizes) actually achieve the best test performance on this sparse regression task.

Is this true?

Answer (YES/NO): YES